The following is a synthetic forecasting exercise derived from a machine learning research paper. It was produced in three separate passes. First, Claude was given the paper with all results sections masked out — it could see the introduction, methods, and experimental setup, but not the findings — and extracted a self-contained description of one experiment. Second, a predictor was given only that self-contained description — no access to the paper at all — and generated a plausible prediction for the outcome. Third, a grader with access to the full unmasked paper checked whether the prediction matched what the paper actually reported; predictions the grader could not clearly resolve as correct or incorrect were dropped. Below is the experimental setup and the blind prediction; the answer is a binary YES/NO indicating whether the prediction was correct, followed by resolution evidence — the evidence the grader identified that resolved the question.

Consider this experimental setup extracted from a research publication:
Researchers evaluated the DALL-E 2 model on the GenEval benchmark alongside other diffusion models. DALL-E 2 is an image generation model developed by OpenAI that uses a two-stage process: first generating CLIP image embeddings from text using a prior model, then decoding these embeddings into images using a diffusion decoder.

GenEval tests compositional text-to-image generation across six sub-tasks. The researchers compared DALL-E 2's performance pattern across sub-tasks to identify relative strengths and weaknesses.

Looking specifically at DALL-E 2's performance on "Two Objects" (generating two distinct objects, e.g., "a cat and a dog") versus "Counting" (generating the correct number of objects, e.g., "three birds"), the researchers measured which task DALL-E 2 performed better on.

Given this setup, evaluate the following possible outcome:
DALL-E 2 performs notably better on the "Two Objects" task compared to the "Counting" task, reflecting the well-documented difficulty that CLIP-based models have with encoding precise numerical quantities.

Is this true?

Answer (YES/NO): YES